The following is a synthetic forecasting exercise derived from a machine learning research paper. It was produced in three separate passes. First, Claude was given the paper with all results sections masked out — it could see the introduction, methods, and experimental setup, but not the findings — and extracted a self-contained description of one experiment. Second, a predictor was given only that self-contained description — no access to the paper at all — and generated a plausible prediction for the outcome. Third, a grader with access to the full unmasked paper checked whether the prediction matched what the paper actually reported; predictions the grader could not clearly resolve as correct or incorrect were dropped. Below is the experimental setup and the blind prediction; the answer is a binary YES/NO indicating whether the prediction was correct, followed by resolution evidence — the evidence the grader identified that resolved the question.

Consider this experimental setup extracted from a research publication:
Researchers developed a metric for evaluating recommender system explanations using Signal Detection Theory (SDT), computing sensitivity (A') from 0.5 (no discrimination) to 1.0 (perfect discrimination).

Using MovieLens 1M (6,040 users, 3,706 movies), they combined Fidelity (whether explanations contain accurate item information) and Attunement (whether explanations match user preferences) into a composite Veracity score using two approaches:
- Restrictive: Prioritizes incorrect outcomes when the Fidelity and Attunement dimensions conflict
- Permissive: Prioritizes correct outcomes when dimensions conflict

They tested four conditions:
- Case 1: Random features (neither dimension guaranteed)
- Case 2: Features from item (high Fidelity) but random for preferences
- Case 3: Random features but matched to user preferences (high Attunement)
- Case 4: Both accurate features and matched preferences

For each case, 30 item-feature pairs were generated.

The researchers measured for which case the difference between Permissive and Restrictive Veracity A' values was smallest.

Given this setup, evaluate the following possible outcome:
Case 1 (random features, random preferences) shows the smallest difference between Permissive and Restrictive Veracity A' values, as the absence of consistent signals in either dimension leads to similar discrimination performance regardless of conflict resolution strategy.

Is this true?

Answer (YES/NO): NO